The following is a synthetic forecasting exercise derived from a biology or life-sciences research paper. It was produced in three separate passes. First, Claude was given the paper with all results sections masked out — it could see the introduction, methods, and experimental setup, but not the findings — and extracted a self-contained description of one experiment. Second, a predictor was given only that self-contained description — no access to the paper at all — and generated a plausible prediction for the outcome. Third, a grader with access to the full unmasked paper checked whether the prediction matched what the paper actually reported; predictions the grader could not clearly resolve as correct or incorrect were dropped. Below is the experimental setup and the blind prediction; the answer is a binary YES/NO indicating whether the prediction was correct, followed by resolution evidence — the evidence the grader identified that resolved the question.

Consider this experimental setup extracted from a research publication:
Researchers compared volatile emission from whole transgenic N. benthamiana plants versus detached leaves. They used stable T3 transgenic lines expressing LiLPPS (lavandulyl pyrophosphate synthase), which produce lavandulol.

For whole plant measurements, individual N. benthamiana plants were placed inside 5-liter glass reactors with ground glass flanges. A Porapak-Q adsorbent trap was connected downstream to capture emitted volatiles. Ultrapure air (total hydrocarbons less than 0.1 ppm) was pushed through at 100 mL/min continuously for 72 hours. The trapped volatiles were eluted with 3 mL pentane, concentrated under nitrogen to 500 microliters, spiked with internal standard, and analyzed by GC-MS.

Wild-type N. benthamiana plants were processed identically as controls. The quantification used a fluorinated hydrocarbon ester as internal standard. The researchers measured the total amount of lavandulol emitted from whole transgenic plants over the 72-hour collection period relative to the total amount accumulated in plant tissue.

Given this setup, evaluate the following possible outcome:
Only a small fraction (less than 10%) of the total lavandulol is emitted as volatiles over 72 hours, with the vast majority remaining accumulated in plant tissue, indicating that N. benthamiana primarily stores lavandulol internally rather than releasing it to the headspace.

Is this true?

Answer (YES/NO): YES